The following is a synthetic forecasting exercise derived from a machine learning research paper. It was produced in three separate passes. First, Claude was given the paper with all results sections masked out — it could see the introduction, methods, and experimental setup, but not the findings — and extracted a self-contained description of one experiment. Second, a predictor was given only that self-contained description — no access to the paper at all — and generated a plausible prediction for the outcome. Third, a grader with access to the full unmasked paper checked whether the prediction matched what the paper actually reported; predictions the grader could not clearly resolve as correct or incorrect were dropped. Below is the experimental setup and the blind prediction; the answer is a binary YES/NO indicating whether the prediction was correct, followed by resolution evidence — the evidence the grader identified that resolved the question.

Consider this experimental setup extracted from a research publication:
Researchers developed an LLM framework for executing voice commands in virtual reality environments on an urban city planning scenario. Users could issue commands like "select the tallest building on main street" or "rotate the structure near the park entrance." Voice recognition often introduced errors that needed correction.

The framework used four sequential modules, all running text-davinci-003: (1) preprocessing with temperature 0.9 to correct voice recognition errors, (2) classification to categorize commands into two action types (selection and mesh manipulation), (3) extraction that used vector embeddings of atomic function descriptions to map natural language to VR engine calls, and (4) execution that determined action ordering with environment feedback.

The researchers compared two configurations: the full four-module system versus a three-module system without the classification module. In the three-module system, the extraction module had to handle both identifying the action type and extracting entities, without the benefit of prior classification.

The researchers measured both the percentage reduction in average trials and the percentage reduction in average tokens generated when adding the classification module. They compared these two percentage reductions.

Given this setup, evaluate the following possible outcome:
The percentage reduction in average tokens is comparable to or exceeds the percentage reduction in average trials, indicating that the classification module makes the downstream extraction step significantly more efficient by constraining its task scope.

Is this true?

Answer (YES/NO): YES